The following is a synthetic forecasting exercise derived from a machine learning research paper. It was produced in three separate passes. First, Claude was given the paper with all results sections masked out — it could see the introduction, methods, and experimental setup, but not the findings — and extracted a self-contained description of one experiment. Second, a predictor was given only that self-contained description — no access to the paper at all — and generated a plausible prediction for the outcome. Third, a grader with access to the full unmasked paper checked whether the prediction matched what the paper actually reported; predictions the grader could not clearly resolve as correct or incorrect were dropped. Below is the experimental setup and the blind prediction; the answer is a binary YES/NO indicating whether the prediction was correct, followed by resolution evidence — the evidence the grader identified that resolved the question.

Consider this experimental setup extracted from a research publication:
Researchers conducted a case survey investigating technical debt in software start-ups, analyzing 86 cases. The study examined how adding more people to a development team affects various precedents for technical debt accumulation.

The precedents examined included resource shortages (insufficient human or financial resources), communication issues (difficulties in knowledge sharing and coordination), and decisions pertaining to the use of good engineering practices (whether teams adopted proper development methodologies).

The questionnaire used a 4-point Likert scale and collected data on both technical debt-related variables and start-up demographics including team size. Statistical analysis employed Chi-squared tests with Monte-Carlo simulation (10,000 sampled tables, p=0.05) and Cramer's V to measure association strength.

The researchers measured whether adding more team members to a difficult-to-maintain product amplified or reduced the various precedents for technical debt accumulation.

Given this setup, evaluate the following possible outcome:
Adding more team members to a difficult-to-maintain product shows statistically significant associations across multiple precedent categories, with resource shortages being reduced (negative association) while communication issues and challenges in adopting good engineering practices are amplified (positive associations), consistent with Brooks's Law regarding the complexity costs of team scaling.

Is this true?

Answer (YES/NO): NO